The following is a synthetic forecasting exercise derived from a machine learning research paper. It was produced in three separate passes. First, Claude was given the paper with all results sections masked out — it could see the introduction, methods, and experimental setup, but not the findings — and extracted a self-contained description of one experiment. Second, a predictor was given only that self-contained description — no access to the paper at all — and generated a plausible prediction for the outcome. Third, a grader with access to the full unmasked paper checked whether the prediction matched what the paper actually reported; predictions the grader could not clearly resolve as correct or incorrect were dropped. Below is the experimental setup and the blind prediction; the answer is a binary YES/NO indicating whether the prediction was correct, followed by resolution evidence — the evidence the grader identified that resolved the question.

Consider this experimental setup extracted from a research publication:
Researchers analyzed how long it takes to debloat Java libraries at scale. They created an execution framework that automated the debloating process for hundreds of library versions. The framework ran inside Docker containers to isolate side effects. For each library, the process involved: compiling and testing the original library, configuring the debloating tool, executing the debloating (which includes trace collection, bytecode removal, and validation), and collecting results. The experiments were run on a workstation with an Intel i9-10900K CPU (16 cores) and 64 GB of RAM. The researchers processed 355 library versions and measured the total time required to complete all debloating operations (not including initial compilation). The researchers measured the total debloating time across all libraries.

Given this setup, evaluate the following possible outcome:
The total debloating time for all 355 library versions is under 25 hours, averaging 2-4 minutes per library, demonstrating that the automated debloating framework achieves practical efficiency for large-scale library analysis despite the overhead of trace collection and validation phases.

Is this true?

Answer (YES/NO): NO